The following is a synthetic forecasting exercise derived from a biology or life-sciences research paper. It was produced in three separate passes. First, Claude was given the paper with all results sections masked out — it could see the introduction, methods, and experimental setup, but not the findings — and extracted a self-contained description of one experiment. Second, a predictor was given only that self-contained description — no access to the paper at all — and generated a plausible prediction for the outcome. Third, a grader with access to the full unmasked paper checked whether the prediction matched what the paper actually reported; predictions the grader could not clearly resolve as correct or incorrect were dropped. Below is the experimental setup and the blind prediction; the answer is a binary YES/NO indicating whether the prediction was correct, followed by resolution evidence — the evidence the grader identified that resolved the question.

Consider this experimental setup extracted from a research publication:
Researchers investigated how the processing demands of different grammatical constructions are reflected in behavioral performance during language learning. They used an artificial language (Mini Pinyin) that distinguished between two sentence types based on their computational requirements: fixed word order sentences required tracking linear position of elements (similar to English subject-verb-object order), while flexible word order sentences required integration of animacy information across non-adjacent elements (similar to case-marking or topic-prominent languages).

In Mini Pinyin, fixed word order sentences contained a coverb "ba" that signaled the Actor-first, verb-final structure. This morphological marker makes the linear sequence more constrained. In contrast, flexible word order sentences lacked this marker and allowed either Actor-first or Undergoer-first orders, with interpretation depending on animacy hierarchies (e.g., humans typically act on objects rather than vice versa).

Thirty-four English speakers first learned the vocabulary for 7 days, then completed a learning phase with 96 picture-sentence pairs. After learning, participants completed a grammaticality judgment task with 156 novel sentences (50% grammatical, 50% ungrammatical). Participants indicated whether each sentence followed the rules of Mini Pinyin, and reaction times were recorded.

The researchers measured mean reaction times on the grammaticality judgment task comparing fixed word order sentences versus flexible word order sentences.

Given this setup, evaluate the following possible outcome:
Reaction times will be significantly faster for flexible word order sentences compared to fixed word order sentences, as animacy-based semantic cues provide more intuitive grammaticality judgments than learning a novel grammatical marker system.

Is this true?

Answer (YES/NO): NO